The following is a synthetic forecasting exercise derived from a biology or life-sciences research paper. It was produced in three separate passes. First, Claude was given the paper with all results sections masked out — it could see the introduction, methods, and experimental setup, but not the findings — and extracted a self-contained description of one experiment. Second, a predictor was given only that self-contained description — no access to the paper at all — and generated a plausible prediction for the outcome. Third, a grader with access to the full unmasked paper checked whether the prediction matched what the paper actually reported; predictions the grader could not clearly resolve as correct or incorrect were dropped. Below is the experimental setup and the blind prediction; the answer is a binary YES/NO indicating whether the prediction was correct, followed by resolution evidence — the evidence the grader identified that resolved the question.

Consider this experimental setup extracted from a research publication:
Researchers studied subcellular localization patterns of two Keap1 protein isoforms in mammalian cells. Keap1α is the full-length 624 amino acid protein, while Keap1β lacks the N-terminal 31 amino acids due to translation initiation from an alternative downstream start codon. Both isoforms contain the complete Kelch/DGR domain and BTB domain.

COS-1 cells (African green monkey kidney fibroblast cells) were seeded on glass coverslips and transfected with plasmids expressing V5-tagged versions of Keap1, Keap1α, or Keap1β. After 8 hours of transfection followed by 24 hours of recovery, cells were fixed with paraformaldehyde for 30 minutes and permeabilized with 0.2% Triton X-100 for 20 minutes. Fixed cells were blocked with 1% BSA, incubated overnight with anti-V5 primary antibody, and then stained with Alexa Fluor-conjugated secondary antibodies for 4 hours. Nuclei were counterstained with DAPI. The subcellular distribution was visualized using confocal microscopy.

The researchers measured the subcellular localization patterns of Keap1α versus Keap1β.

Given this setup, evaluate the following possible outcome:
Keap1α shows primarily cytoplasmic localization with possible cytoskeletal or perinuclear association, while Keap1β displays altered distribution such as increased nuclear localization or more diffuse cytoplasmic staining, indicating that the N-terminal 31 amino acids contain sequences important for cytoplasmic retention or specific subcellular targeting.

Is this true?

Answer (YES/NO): NO